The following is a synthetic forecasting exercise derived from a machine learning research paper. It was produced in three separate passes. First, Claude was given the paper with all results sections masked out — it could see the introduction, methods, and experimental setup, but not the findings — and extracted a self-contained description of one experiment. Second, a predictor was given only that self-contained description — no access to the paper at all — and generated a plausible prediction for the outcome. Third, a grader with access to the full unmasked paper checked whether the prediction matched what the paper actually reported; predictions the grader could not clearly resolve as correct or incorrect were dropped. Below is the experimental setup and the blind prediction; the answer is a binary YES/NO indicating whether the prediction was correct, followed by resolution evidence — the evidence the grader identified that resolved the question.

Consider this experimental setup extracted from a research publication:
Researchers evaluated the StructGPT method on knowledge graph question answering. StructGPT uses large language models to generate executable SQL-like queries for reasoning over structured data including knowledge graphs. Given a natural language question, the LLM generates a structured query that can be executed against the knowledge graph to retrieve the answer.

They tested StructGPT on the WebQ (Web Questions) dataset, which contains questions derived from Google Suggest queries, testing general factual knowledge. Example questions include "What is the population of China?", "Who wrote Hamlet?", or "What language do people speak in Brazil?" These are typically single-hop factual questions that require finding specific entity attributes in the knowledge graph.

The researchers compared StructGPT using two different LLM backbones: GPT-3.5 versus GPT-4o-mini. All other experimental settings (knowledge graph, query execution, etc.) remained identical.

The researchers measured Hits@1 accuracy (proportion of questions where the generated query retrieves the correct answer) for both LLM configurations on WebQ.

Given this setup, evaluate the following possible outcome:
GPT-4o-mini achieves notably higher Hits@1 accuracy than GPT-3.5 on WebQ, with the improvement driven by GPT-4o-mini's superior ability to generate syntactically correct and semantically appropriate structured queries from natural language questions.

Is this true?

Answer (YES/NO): NO